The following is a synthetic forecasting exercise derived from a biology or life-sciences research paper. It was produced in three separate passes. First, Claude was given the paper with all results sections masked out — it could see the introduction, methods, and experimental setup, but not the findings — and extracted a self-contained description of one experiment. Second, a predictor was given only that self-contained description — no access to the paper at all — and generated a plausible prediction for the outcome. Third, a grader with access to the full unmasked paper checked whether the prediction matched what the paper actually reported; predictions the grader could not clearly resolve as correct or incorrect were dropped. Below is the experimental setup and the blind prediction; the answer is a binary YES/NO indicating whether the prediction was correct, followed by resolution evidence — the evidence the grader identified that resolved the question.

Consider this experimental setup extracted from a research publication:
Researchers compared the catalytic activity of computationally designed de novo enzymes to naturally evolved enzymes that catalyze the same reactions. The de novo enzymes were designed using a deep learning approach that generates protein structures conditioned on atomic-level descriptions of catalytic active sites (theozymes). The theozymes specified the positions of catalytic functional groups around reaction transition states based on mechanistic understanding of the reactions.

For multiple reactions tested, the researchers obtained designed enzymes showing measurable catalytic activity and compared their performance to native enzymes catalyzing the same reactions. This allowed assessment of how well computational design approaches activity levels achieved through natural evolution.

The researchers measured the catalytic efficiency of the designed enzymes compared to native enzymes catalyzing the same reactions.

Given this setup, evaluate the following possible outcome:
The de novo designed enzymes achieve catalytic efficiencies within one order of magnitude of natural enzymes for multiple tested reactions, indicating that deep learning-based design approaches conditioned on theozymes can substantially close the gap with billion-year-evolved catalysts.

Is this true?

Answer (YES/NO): NO